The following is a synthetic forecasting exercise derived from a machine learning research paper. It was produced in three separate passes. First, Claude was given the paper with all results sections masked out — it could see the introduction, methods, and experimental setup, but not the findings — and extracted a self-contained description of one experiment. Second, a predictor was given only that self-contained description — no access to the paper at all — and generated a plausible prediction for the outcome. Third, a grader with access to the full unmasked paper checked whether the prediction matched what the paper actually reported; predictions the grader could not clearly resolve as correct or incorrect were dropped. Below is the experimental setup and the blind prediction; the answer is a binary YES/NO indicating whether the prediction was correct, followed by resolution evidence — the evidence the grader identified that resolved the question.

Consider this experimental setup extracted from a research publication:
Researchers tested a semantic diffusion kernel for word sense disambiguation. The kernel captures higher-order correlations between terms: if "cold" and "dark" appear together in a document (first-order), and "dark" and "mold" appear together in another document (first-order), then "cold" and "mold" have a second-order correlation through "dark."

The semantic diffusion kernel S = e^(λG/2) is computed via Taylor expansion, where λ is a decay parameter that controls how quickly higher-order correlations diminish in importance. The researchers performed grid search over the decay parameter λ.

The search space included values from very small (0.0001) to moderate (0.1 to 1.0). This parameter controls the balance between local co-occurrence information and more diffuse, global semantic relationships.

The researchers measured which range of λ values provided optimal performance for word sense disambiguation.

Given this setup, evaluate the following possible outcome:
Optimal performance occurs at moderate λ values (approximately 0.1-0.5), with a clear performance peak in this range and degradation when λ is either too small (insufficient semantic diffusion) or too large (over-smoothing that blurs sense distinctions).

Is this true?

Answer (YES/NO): NO